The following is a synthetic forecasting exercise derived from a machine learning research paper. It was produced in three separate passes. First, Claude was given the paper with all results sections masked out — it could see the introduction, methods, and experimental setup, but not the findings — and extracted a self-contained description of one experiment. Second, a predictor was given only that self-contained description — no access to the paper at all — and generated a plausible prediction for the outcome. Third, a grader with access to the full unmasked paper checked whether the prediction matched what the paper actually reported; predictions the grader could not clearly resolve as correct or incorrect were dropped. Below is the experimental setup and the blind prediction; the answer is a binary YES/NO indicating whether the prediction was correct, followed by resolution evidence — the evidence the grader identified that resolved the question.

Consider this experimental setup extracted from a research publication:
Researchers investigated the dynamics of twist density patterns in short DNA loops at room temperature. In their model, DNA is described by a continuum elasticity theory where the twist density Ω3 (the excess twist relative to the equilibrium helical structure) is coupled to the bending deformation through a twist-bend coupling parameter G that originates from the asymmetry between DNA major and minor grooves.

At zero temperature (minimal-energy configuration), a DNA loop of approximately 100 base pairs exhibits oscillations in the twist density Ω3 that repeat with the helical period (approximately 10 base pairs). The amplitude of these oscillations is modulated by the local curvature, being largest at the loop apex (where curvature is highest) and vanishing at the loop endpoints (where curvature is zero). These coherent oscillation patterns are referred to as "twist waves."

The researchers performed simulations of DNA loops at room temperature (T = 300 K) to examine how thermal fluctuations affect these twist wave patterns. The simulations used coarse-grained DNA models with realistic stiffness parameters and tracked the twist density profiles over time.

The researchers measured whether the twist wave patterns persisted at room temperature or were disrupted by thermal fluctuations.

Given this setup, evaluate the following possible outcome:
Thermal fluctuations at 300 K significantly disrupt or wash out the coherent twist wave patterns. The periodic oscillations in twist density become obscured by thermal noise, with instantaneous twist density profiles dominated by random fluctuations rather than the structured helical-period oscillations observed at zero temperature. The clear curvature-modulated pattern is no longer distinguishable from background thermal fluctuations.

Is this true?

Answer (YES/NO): NO